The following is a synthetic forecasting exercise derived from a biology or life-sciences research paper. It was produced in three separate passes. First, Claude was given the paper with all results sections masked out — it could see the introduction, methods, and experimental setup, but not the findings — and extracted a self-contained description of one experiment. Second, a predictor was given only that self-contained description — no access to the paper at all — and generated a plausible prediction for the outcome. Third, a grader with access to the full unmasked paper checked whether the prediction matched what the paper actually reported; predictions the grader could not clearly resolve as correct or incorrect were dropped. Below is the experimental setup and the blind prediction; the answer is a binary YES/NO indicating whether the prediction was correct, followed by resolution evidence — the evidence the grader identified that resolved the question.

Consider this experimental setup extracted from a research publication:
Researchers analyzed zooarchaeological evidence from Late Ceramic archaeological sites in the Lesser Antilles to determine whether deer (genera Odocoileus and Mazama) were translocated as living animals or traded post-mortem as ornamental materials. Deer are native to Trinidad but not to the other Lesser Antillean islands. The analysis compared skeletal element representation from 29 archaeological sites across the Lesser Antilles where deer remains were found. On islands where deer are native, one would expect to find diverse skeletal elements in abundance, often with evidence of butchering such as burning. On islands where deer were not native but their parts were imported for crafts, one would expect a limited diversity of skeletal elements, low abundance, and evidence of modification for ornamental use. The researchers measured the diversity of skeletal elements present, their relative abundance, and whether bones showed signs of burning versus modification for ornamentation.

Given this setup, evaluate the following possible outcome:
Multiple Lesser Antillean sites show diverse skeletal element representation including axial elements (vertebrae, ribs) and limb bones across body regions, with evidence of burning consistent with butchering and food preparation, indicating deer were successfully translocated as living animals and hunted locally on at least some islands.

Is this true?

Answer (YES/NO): NO